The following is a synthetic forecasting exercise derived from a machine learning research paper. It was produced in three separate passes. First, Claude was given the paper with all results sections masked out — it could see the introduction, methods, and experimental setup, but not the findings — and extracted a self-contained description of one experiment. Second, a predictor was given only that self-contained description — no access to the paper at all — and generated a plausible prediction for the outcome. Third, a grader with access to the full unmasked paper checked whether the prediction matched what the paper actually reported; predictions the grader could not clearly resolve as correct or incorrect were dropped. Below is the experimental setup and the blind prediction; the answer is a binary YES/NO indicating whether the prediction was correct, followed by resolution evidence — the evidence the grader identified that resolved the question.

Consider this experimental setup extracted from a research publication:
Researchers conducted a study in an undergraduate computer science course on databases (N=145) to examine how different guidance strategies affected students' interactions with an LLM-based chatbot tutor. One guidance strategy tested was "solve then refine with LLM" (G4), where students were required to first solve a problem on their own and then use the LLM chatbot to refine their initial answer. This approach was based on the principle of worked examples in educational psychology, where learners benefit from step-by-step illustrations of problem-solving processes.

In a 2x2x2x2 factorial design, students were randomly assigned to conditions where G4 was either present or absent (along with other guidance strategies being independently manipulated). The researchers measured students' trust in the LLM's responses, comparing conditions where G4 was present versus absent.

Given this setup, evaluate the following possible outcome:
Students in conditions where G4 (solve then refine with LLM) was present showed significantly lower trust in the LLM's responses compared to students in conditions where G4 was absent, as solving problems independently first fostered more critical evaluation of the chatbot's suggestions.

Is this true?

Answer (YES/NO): NO